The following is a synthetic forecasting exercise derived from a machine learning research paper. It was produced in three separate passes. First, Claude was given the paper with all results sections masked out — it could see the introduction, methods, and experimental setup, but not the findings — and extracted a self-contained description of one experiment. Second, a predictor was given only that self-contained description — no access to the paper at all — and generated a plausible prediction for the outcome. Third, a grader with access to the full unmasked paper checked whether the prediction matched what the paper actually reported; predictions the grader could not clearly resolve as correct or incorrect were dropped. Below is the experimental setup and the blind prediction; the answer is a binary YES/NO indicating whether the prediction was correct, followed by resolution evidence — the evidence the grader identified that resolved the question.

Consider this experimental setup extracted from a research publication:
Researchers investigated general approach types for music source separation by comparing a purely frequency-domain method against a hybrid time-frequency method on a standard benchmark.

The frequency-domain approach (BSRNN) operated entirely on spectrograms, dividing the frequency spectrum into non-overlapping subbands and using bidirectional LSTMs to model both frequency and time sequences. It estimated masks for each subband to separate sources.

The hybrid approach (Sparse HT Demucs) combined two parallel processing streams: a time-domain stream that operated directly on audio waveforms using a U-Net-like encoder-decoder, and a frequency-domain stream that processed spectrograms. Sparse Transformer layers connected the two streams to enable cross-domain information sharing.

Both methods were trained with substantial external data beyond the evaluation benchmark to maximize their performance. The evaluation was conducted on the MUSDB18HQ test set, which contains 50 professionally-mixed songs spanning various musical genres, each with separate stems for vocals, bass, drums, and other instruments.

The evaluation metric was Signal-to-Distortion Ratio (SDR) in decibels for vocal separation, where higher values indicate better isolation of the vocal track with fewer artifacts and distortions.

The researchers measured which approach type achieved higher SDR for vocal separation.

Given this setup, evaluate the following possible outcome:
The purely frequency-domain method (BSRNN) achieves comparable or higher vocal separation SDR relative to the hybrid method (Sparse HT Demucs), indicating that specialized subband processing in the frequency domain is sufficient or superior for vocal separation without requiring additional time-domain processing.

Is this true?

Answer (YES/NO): YES